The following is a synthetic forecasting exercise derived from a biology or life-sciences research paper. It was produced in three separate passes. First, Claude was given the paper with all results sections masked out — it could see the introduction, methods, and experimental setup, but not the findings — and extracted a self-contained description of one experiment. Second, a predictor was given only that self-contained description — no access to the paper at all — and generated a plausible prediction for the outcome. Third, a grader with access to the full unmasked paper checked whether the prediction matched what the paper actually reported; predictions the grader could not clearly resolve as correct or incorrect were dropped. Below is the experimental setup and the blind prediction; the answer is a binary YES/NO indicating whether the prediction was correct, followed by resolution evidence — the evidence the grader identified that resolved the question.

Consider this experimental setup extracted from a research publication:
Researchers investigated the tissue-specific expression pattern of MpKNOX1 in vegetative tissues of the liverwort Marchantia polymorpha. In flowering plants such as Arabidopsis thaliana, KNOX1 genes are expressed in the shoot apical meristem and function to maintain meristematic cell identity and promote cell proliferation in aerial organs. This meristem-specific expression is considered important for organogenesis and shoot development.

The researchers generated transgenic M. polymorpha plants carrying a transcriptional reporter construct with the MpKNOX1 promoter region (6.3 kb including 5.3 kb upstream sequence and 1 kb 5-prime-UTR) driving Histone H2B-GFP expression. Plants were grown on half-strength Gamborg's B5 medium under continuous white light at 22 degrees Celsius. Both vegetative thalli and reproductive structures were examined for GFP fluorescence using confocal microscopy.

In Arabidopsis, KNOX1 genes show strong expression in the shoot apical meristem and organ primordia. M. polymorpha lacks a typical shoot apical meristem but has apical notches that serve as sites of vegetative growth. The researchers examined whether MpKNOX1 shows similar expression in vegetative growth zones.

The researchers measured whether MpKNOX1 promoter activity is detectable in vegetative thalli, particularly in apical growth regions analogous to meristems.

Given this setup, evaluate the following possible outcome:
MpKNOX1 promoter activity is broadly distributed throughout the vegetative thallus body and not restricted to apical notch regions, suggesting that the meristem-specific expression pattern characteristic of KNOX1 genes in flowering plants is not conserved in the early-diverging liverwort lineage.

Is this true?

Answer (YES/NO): NO